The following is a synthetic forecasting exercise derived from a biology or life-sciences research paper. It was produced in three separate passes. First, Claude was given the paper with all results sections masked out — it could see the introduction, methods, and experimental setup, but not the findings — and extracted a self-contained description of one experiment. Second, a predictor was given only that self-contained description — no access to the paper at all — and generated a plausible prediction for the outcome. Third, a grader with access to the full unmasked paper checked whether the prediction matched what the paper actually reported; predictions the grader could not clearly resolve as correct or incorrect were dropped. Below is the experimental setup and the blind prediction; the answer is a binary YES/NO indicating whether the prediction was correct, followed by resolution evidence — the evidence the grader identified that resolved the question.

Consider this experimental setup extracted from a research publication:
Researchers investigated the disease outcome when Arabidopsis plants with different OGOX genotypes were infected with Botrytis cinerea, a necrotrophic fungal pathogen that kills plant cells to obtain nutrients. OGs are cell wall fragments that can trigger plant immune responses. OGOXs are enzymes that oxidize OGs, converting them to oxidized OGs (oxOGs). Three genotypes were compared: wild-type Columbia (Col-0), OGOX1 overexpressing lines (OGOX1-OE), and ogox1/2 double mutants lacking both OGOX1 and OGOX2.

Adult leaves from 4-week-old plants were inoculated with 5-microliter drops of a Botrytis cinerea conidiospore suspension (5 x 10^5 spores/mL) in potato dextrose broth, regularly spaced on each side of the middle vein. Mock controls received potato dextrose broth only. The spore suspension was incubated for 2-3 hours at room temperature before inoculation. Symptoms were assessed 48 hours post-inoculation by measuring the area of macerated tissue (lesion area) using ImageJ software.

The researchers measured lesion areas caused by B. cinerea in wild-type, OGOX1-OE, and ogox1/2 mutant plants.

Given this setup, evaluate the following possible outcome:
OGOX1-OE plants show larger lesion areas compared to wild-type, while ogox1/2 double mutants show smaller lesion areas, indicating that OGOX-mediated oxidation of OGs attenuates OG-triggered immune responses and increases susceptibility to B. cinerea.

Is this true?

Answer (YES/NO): NO